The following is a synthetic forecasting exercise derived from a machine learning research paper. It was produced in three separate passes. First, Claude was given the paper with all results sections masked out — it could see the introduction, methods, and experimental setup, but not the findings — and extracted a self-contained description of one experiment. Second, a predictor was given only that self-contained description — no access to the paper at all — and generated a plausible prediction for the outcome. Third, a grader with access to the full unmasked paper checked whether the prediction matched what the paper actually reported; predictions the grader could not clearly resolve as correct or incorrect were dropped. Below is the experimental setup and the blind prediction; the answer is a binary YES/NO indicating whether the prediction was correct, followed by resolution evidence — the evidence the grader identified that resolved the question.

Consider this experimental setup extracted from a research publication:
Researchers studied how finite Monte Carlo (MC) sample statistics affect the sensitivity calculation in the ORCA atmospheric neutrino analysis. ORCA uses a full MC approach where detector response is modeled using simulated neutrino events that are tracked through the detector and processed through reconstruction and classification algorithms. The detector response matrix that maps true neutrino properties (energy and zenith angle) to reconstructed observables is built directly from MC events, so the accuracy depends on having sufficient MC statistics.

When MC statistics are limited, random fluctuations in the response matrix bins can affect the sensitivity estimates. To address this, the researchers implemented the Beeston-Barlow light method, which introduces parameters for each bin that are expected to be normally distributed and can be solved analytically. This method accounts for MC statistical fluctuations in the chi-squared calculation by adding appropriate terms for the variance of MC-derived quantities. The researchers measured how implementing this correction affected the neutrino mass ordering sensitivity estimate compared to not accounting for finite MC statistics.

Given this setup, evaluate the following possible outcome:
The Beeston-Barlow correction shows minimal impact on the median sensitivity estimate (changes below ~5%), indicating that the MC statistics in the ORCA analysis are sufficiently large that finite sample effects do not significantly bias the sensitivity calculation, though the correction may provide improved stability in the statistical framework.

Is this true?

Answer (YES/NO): NO